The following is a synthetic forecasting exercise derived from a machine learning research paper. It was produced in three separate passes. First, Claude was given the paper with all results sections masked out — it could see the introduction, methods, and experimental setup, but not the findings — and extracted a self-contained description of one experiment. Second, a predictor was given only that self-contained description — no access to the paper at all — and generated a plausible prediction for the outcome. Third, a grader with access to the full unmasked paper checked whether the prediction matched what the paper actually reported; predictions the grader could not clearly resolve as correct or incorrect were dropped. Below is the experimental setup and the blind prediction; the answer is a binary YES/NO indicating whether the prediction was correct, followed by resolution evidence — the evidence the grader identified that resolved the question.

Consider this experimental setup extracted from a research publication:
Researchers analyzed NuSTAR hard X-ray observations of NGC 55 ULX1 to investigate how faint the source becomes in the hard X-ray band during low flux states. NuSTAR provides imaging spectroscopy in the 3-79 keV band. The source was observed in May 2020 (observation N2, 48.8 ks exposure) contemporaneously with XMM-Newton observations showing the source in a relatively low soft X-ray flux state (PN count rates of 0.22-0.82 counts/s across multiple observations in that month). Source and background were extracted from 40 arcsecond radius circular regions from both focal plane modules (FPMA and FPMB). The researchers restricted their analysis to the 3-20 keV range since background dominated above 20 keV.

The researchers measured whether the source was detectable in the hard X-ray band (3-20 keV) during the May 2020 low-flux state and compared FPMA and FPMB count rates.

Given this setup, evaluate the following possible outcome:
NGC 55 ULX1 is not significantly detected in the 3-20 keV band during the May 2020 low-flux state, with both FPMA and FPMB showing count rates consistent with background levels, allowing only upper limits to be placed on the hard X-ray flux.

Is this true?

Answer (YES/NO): NO